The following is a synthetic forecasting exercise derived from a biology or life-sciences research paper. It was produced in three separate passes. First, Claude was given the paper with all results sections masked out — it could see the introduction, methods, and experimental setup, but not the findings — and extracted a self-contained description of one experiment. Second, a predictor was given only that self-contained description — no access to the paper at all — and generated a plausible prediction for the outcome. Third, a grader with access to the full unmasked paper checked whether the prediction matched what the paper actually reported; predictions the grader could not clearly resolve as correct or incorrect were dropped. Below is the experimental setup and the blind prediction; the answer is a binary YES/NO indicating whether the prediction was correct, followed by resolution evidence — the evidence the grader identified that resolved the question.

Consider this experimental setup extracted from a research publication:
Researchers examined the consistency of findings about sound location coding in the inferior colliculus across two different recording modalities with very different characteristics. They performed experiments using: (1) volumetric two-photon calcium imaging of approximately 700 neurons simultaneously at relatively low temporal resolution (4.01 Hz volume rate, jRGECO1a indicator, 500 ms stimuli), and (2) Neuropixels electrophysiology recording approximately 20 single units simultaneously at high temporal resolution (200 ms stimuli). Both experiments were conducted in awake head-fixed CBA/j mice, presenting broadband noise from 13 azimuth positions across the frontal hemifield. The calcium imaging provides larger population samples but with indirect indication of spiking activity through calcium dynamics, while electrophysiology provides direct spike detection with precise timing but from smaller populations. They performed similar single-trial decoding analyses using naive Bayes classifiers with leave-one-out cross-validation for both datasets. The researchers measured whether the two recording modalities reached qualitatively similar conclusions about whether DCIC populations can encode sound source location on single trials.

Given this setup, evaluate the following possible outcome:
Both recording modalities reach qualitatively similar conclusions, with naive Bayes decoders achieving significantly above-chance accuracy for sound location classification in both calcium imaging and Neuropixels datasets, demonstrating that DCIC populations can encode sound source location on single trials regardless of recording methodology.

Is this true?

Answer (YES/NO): YES